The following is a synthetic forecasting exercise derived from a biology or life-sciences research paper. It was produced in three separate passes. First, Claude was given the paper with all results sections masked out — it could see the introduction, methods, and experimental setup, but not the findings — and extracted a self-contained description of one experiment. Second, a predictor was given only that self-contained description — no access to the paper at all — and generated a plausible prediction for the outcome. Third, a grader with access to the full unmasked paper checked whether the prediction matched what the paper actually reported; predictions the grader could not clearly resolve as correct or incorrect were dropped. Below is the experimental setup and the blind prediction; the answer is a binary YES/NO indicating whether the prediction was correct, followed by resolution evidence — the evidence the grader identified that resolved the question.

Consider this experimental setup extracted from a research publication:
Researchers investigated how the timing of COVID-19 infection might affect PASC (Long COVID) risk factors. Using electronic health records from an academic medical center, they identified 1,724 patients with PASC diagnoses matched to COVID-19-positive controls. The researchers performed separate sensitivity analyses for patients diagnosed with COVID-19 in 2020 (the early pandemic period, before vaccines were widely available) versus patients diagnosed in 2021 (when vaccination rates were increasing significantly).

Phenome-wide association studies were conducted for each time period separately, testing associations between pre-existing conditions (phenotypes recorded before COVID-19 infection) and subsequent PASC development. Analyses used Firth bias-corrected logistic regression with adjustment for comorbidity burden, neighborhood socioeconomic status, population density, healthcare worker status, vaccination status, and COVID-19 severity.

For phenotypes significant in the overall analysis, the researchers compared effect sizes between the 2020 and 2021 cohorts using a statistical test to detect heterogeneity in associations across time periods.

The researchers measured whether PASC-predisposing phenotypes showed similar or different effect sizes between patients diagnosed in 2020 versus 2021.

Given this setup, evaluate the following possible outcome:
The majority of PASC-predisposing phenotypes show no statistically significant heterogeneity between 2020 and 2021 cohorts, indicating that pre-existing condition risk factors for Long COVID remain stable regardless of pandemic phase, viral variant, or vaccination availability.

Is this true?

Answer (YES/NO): YES